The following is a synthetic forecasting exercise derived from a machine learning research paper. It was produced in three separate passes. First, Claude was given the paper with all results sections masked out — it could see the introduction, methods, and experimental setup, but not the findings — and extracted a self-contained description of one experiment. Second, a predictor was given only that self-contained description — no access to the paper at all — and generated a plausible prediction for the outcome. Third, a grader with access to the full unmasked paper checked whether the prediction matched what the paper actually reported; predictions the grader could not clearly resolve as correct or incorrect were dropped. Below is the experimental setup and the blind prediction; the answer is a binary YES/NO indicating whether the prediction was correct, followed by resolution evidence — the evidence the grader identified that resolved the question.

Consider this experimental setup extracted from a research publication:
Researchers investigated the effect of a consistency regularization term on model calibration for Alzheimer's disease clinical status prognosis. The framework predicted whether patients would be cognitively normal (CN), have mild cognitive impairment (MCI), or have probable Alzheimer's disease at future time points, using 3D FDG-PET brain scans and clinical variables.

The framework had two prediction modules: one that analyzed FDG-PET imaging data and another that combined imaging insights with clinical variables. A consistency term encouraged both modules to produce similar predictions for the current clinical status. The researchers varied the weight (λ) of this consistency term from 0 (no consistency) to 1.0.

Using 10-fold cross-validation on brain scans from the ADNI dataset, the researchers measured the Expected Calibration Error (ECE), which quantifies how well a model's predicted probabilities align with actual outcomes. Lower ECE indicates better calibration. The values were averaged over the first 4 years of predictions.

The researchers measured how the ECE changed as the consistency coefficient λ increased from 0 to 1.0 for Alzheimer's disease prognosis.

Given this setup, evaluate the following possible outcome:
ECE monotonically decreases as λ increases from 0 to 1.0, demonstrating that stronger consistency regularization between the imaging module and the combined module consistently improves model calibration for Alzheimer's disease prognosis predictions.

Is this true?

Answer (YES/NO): NO